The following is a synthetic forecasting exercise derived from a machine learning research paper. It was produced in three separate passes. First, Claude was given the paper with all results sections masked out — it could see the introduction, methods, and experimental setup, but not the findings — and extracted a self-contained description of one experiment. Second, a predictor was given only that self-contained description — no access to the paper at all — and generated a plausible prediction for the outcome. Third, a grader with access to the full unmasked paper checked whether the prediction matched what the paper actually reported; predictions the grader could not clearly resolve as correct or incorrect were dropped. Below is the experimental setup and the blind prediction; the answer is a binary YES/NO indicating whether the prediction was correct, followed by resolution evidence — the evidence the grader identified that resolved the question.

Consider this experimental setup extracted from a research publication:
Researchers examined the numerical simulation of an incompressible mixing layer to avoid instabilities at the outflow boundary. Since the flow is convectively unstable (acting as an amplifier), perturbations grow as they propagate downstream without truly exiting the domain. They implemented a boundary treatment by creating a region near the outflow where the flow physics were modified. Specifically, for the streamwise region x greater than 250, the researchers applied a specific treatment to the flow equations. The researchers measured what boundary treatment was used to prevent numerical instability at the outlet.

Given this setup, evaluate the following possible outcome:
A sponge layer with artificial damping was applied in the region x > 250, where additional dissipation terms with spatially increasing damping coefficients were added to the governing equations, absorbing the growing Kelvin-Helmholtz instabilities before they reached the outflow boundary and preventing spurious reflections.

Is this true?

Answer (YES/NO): NO